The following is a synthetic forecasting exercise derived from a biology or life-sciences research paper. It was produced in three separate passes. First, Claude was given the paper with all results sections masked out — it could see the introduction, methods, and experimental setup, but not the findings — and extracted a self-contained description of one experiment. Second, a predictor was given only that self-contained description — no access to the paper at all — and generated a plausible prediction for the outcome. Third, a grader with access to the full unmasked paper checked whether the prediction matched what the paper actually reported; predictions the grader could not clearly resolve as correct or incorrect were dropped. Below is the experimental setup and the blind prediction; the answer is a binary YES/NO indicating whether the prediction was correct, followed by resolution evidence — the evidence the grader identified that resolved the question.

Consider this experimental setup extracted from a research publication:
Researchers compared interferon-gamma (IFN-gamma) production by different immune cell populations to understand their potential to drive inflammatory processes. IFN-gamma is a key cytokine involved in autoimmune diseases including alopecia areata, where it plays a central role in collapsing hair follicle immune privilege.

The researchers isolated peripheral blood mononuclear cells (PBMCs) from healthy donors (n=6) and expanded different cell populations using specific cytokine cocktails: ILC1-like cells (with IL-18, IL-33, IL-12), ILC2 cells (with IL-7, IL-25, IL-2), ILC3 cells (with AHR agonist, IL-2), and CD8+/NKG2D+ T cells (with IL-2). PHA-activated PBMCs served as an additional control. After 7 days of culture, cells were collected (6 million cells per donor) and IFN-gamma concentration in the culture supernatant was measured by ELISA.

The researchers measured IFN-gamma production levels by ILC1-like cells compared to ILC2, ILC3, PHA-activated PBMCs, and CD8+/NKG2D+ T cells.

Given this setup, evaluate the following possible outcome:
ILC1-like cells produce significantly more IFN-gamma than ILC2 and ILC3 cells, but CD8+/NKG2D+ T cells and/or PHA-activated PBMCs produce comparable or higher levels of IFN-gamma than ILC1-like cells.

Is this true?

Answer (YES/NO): NO